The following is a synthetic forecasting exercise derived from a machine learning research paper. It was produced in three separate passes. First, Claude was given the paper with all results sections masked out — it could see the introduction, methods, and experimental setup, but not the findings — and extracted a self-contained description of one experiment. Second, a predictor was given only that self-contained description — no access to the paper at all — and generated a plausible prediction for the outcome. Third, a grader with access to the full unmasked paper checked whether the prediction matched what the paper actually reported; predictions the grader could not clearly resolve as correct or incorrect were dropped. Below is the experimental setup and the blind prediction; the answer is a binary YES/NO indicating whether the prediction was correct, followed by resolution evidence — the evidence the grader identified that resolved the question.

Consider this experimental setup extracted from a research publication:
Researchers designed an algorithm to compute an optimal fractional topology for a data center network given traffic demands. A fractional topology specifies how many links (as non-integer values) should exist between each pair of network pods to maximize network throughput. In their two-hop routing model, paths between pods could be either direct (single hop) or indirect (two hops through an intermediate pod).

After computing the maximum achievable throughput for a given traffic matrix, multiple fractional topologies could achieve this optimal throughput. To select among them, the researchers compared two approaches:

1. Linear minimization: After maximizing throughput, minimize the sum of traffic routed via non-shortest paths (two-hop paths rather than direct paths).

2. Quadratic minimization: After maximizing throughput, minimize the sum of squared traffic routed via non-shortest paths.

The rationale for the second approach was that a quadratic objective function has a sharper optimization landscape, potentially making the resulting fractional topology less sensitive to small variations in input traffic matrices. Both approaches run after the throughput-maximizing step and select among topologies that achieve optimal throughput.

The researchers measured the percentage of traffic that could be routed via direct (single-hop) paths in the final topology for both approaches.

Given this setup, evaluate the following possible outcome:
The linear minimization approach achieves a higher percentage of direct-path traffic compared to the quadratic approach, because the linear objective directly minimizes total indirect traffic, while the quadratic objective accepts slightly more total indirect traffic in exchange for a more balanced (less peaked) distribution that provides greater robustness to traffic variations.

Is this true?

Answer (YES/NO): NO